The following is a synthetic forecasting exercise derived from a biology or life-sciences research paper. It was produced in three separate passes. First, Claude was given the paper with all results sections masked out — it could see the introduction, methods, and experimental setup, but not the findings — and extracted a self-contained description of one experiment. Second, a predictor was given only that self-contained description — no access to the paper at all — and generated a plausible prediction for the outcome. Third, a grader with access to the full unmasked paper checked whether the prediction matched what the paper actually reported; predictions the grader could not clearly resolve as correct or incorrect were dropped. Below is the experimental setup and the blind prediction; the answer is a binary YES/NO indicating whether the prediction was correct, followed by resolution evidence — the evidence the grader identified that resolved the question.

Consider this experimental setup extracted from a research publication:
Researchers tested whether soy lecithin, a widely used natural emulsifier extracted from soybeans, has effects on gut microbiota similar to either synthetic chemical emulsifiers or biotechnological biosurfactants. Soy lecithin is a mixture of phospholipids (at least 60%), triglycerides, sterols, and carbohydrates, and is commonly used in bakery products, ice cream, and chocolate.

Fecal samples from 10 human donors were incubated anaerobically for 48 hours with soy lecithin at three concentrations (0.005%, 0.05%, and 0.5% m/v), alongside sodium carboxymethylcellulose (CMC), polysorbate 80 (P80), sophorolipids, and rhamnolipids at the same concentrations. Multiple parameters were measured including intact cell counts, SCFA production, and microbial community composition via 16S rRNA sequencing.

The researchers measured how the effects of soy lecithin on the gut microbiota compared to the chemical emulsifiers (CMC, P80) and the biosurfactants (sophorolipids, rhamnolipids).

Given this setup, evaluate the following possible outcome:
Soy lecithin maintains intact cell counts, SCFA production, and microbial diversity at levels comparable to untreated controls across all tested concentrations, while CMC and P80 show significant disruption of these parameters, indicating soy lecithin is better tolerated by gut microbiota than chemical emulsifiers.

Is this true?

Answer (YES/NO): NO